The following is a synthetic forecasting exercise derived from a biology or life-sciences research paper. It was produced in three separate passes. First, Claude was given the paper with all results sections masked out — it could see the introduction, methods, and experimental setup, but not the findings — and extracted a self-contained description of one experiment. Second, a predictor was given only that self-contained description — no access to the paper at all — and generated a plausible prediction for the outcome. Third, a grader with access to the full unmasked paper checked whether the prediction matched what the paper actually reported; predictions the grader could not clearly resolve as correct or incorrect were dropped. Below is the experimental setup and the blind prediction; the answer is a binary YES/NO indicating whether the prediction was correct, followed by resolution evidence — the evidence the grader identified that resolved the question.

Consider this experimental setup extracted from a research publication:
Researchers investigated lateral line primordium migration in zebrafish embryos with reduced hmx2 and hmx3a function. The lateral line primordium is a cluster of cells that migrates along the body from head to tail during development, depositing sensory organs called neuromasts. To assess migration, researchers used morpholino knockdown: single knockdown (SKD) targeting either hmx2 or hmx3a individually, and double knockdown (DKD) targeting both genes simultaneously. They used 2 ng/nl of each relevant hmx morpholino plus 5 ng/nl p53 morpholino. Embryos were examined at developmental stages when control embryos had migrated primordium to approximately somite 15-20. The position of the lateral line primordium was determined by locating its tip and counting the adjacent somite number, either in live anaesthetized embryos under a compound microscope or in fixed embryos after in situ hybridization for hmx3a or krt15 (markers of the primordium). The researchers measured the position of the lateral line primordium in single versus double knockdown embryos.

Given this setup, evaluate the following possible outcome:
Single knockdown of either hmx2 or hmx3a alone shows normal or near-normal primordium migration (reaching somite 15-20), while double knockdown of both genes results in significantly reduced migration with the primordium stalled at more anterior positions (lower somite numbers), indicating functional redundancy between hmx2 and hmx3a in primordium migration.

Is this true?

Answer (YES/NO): YES